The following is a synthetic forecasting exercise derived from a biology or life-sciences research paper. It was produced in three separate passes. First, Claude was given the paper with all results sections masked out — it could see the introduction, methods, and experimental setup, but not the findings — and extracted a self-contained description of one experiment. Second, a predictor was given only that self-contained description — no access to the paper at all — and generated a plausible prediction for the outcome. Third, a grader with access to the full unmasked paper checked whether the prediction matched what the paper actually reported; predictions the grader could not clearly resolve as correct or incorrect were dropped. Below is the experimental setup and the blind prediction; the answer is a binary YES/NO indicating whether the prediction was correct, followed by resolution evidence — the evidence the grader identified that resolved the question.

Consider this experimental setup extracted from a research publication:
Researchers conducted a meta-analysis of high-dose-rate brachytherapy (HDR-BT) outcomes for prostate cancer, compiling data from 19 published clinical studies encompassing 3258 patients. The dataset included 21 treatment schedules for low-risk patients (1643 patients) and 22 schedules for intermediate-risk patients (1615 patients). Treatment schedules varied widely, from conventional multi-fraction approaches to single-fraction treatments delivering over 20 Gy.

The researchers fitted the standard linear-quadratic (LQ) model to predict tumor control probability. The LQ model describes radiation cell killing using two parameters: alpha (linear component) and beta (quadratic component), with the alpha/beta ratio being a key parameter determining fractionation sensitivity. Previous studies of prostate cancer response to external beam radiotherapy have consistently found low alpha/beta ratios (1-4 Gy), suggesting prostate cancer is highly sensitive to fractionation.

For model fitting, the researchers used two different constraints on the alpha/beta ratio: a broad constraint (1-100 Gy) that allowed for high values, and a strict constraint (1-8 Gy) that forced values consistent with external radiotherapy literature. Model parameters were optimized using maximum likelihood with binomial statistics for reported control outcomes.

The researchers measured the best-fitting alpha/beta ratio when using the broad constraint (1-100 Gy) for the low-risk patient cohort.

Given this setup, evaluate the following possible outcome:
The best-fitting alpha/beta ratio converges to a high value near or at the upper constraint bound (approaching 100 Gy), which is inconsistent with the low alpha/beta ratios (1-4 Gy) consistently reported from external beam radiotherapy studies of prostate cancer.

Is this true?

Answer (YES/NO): YES